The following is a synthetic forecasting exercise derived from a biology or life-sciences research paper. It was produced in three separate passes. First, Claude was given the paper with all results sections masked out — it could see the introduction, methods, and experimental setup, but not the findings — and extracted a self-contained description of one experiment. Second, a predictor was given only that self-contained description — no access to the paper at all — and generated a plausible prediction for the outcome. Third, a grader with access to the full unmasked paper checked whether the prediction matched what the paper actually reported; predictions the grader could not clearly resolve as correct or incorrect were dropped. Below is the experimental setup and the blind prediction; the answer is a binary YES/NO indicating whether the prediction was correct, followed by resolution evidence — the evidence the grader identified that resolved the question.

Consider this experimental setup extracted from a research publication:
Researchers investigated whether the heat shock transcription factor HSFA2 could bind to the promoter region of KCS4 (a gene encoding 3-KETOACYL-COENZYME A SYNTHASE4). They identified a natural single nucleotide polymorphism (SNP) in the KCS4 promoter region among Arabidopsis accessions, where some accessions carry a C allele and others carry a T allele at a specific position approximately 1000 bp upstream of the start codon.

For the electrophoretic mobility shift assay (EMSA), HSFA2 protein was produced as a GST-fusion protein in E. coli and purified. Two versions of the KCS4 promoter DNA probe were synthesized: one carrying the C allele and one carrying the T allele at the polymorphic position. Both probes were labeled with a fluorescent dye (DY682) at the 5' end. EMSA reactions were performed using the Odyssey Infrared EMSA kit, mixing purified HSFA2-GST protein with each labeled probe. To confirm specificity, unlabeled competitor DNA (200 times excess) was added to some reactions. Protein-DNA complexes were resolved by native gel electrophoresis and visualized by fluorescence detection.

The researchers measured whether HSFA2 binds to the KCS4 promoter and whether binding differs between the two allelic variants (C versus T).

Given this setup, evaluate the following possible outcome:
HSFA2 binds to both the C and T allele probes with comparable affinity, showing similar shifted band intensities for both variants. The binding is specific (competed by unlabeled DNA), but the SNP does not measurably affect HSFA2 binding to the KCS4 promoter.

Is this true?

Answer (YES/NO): NO